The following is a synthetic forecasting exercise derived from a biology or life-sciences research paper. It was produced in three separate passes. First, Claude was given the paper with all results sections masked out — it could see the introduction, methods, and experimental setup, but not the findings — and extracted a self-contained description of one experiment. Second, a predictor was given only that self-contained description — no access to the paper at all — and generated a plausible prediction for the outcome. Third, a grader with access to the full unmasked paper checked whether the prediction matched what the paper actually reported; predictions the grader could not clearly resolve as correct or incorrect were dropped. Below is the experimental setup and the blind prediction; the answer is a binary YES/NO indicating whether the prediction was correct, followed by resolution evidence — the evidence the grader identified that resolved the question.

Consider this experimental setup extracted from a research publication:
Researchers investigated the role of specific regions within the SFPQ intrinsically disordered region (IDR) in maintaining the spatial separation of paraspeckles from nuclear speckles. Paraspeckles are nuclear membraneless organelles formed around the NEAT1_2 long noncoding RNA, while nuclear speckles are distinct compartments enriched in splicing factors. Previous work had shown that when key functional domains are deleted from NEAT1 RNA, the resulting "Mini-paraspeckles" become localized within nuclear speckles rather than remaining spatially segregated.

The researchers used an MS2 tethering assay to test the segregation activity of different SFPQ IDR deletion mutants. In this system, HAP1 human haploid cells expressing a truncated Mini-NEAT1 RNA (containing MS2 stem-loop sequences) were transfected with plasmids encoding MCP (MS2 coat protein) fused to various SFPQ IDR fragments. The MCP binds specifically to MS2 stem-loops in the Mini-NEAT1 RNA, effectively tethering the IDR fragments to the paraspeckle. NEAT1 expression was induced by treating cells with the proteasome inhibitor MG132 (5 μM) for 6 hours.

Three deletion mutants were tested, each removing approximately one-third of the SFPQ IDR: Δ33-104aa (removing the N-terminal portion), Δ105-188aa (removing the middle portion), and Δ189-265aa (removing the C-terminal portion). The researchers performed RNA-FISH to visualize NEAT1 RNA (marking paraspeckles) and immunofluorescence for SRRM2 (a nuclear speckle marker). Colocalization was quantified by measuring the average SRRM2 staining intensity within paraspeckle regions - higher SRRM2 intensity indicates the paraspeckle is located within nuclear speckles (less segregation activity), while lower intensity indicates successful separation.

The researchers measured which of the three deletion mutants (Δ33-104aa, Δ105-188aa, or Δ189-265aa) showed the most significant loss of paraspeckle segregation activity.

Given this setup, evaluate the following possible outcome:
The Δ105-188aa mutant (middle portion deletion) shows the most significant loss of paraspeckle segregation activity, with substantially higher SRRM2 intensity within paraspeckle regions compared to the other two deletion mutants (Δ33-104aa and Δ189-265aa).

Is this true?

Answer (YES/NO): NO